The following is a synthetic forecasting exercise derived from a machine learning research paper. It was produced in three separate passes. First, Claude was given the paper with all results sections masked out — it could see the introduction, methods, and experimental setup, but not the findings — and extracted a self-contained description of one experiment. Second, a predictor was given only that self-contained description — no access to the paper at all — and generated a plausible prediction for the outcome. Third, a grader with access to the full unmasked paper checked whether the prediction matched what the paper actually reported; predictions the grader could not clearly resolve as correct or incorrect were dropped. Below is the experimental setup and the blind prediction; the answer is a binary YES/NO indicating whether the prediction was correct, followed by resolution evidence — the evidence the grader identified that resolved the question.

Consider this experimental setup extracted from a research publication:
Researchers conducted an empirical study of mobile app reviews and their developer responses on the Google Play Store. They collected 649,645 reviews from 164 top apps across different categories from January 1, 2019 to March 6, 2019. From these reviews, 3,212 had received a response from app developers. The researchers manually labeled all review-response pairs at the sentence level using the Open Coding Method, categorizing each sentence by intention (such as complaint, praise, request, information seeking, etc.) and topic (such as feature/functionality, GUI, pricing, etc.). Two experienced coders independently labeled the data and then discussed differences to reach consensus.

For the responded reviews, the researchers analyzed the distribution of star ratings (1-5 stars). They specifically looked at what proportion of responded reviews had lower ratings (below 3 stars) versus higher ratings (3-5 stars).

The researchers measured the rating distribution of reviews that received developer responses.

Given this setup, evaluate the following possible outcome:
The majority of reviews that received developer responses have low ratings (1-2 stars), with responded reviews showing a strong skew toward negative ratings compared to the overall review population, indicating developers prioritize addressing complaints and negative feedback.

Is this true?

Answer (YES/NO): NO